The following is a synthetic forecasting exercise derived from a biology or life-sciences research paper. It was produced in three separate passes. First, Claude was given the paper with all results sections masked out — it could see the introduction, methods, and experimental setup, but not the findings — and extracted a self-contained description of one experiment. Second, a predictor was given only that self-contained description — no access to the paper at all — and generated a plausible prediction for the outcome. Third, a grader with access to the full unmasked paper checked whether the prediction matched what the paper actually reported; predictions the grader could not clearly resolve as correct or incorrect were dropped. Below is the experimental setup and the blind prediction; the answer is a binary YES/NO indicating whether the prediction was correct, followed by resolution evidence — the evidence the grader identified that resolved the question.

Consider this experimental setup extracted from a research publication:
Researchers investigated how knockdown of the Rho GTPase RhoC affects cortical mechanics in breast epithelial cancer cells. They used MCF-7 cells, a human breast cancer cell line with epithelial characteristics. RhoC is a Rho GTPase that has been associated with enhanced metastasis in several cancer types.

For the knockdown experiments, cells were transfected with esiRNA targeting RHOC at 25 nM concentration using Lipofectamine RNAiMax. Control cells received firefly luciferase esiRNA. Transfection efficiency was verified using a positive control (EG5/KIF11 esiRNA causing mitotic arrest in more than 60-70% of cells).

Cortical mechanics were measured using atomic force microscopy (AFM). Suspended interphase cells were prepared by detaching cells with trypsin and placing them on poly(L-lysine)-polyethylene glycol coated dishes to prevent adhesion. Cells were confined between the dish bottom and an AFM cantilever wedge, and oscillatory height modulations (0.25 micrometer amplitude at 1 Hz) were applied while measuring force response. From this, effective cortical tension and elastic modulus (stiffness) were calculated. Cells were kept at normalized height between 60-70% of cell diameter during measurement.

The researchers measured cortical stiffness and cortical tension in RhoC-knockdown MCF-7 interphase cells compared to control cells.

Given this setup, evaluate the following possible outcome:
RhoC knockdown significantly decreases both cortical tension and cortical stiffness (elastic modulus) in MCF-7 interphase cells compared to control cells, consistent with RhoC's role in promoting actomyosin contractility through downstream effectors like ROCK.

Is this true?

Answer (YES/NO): YES